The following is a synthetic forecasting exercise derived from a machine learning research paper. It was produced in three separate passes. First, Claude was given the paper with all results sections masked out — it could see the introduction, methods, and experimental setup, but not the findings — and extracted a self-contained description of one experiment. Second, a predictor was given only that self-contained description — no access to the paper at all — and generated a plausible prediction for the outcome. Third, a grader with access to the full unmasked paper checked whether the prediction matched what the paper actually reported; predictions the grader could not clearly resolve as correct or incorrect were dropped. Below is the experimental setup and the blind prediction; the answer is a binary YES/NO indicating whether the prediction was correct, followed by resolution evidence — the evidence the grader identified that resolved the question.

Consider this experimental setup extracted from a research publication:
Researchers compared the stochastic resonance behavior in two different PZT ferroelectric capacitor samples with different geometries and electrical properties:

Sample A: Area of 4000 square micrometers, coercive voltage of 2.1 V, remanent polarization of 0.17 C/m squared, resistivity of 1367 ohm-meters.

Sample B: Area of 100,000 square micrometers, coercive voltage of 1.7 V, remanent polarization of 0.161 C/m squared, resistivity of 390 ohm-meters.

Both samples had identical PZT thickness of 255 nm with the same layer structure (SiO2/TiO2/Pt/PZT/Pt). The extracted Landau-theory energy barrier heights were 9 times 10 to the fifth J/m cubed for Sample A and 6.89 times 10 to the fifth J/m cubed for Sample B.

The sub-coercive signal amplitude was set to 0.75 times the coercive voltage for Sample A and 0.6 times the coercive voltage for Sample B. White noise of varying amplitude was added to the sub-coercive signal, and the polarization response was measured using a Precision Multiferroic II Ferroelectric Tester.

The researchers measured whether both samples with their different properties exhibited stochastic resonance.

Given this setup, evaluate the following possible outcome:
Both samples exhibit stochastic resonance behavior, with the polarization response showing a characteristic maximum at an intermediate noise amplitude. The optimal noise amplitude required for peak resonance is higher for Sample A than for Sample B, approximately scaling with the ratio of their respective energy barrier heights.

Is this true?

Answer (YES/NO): NO